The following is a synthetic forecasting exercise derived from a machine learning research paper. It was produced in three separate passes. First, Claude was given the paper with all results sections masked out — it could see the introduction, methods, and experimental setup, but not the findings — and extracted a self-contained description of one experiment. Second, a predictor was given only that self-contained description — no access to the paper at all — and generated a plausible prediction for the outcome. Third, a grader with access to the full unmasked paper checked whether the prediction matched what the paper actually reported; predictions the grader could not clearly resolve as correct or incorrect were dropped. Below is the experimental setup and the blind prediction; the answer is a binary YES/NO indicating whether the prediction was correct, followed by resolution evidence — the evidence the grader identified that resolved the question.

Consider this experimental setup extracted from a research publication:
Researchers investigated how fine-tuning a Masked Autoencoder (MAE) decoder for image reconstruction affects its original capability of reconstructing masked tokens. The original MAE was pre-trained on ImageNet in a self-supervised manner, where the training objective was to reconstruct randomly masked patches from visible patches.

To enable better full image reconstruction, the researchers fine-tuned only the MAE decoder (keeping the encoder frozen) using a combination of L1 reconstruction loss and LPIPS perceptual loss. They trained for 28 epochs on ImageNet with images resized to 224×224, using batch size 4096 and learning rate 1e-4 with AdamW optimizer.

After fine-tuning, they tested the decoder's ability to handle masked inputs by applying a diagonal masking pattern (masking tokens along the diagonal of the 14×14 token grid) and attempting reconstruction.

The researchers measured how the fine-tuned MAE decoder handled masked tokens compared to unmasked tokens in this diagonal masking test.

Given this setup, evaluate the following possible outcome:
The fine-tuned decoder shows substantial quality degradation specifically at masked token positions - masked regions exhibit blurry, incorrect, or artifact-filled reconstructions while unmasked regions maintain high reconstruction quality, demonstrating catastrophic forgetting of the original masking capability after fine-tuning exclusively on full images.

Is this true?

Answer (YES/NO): YES